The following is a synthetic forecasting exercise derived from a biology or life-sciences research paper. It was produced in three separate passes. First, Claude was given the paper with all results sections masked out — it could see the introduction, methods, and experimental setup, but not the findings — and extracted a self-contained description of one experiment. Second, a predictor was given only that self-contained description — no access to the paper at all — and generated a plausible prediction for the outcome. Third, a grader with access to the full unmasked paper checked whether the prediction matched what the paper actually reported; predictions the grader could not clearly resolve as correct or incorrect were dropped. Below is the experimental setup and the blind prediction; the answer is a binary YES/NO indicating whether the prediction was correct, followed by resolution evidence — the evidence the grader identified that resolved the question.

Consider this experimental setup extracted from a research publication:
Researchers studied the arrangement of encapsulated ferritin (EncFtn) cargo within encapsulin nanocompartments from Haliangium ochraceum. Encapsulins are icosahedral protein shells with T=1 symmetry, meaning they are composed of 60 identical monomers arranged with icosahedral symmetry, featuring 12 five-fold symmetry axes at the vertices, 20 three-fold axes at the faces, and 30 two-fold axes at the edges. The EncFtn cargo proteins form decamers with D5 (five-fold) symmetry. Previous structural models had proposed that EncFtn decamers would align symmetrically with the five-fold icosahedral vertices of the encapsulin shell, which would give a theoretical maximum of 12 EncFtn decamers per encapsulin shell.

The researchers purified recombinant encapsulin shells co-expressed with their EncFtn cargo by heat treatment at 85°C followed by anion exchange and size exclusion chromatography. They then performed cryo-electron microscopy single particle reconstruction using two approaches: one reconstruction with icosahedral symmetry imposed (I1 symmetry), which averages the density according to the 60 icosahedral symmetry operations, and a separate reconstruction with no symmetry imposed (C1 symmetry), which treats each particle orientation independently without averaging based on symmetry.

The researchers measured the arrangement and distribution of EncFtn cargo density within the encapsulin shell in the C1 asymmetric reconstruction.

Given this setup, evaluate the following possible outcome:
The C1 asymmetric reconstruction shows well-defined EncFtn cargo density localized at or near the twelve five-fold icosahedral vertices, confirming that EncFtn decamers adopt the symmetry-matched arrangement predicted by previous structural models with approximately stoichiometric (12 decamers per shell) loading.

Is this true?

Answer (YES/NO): NO